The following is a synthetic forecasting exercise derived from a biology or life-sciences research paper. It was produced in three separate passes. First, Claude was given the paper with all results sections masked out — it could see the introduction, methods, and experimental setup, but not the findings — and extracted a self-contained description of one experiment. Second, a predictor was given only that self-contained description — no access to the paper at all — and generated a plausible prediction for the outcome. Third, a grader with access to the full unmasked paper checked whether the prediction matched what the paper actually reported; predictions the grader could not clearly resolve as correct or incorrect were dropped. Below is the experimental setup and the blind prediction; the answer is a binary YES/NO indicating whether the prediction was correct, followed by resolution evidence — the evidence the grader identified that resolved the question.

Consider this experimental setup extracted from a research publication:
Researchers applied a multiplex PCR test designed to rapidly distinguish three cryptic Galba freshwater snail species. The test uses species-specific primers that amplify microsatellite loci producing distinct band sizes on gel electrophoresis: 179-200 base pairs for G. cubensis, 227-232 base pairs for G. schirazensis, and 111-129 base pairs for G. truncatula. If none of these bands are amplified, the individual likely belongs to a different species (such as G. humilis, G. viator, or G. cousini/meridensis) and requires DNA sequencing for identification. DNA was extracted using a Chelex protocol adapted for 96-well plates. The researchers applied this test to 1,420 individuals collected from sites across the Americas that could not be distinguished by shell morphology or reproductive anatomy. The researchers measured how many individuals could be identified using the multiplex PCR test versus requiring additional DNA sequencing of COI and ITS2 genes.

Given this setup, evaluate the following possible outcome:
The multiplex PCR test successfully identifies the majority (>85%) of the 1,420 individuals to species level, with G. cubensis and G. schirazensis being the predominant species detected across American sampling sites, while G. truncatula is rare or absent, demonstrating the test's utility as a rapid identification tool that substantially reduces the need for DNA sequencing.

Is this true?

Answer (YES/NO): NO